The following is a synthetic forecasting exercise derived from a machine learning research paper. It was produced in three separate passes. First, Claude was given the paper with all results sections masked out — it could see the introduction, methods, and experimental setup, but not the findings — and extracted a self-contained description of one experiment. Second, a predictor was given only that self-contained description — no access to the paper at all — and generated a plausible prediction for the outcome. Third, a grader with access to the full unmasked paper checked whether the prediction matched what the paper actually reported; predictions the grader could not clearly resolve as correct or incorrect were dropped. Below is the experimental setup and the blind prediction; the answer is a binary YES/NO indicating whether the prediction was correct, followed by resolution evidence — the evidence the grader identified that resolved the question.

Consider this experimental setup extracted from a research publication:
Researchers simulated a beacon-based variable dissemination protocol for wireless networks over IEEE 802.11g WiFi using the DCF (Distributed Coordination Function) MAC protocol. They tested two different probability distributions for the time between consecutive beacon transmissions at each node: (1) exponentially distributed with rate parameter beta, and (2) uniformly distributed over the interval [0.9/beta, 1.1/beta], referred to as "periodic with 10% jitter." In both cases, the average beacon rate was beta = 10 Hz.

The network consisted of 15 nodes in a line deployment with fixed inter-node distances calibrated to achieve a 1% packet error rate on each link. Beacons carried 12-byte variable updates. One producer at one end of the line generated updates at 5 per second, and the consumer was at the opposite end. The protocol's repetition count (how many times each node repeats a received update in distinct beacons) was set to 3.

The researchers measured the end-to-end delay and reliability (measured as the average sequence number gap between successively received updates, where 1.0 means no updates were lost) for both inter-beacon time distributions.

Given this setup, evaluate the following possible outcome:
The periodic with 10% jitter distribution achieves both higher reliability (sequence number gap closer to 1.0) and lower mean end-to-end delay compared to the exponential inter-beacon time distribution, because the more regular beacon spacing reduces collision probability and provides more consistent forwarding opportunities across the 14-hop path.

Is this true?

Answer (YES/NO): NO